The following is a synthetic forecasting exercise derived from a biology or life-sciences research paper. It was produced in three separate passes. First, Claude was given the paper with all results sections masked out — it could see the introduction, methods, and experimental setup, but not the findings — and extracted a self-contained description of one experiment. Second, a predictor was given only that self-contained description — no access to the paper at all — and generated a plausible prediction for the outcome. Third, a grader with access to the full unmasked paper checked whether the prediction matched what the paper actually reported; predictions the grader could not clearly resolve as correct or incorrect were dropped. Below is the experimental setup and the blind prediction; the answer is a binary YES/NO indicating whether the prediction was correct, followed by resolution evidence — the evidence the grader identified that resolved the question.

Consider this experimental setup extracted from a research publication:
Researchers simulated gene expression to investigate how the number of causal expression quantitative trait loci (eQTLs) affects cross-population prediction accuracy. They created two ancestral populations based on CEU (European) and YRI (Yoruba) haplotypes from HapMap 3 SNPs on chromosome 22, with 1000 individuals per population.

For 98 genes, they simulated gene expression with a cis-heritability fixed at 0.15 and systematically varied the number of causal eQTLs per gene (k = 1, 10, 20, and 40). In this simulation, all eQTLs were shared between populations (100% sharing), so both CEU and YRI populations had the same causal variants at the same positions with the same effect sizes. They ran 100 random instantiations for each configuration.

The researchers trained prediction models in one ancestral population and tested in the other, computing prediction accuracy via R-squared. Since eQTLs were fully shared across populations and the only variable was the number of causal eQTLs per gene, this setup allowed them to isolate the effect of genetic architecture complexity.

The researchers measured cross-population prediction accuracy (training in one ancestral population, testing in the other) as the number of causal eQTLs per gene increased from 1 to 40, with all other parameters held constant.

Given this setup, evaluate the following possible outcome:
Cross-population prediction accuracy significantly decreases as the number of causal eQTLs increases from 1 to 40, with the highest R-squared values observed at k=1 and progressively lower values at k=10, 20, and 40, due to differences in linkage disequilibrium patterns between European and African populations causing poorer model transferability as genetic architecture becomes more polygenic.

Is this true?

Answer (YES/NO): NO